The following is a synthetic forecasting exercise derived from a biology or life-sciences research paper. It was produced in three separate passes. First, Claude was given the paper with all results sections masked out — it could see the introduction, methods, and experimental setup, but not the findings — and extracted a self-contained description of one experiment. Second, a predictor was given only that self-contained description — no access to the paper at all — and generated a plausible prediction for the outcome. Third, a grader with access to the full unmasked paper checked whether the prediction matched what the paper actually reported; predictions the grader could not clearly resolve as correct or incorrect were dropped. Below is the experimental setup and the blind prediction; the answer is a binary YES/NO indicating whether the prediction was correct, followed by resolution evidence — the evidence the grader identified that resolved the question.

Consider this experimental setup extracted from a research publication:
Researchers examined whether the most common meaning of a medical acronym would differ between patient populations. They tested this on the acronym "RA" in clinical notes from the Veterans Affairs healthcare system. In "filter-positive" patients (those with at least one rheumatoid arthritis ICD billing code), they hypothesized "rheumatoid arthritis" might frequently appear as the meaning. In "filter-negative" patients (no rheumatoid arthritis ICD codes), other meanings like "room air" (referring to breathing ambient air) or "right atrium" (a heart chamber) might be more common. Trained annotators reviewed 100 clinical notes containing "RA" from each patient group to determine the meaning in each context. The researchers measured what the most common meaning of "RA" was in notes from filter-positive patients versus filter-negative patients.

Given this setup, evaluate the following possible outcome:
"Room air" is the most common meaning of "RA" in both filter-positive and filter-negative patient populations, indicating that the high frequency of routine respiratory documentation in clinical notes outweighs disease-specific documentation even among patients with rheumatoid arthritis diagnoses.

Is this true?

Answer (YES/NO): NO